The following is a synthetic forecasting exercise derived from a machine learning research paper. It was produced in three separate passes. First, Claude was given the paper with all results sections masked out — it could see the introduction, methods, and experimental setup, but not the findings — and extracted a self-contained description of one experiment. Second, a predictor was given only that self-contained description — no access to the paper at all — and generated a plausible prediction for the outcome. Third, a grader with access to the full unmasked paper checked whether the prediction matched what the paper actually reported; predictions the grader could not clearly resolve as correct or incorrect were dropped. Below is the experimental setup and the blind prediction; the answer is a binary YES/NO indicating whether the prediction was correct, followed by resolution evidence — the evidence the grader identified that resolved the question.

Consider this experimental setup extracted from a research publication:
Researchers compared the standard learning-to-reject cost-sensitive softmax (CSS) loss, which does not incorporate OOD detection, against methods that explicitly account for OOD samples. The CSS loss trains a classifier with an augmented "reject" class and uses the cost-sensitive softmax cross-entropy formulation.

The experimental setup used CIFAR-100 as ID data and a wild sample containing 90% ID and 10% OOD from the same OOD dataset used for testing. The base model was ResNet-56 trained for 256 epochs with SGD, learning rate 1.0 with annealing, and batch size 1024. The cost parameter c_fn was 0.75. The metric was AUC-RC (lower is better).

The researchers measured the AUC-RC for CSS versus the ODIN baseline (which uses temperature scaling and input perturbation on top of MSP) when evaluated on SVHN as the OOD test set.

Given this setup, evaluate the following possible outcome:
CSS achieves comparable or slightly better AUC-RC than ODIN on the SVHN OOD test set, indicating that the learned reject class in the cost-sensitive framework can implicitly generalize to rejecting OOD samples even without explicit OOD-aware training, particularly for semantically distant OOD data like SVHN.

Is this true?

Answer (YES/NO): NO